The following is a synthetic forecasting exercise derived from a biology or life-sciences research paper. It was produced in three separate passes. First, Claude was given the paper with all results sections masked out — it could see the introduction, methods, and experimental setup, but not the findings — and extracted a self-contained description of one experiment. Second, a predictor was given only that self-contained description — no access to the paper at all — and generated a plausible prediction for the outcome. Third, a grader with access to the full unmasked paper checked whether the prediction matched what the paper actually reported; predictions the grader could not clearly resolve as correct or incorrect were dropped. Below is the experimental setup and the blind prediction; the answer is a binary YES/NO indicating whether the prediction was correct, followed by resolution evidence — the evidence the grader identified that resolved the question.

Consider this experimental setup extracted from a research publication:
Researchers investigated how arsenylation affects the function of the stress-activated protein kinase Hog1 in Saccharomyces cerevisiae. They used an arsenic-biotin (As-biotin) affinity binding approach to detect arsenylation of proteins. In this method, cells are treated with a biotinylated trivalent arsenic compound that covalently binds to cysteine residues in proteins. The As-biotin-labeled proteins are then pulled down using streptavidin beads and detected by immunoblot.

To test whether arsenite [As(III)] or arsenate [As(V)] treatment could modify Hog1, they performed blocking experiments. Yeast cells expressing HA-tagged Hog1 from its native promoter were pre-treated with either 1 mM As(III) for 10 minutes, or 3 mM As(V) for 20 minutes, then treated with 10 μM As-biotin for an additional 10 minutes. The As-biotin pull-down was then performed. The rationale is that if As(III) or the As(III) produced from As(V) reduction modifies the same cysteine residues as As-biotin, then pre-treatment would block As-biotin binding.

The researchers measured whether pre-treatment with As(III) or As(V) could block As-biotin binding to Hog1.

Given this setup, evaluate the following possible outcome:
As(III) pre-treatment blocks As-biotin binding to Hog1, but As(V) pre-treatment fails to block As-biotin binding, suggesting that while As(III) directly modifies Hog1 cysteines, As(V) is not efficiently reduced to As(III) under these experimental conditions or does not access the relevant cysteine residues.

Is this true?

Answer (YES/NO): NO